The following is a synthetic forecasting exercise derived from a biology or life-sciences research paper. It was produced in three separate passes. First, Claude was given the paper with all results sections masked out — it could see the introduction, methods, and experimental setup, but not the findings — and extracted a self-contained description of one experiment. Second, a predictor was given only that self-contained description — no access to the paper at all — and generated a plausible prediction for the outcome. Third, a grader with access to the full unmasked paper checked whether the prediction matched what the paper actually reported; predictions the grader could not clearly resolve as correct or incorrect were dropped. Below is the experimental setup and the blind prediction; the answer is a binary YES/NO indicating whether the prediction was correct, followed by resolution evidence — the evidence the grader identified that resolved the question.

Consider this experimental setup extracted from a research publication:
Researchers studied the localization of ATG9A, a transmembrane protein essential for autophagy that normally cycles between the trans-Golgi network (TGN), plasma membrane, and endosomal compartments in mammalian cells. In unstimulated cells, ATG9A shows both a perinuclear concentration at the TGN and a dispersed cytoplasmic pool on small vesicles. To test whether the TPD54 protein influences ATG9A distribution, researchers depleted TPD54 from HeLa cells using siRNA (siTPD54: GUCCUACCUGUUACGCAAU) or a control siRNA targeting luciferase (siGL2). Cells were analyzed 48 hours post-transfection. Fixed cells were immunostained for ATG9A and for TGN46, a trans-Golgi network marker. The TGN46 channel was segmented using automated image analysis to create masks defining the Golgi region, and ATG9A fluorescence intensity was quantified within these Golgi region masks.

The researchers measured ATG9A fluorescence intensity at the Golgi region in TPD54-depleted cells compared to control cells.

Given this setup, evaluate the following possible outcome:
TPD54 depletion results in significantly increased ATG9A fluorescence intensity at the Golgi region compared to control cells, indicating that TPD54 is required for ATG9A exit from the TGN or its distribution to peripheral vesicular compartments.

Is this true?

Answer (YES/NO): YES